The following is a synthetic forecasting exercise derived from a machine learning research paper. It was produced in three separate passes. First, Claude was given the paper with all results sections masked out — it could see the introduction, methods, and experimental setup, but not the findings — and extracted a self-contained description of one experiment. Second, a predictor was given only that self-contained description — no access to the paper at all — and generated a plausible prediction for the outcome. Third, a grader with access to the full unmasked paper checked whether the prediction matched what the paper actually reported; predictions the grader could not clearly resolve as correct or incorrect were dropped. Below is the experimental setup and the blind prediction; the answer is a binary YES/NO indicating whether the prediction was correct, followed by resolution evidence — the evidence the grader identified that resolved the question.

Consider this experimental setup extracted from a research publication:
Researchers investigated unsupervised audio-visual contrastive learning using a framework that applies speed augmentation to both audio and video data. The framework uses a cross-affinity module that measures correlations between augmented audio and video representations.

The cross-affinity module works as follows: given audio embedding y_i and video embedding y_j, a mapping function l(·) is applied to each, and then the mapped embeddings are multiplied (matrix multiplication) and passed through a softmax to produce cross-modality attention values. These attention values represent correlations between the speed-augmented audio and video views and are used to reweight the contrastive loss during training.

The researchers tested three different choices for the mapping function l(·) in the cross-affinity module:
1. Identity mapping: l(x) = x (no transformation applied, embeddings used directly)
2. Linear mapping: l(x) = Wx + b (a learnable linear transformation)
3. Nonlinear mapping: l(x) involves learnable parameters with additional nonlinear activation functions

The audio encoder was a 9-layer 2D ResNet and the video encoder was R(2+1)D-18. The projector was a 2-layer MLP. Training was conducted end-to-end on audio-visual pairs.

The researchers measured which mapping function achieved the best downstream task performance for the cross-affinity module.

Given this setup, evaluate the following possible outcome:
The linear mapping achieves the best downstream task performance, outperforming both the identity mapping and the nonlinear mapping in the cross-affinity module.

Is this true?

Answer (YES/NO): NO